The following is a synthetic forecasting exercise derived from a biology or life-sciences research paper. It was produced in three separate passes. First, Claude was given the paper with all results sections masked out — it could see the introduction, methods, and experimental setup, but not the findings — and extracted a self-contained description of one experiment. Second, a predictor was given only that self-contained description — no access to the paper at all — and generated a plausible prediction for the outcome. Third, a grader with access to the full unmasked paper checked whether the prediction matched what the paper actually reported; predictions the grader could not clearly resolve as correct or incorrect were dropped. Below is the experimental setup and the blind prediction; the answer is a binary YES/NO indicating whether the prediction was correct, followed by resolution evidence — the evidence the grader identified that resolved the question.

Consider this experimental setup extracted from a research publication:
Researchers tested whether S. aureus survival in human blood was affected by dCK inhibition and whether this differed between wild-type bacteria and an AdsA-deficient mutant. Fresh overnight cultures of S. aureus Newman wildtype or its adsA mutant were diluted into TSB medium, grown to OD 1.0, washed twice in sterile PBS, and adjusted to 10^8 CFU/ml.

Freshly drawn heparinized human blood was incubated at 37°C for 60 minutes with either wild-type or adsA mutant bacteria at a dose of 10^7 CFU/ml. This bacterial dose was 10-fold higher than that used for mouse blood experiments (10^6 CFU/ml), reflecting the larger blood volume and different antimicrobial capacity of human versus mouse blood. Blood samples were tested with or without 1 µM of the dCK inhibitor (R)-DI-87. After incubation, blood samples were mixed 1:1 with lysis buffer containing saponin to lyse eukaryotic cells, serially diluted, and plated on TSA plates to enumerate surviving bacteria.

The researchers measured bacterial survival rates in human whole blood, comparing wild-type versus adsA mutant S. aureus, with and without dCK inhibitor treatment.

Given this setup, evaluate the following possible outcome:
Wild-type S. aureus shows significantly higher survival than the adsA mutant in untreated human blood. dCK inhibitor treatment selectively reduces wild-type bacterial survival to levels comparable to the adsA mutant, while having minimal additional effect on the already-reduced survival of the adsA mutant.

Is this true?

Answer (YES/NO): NO